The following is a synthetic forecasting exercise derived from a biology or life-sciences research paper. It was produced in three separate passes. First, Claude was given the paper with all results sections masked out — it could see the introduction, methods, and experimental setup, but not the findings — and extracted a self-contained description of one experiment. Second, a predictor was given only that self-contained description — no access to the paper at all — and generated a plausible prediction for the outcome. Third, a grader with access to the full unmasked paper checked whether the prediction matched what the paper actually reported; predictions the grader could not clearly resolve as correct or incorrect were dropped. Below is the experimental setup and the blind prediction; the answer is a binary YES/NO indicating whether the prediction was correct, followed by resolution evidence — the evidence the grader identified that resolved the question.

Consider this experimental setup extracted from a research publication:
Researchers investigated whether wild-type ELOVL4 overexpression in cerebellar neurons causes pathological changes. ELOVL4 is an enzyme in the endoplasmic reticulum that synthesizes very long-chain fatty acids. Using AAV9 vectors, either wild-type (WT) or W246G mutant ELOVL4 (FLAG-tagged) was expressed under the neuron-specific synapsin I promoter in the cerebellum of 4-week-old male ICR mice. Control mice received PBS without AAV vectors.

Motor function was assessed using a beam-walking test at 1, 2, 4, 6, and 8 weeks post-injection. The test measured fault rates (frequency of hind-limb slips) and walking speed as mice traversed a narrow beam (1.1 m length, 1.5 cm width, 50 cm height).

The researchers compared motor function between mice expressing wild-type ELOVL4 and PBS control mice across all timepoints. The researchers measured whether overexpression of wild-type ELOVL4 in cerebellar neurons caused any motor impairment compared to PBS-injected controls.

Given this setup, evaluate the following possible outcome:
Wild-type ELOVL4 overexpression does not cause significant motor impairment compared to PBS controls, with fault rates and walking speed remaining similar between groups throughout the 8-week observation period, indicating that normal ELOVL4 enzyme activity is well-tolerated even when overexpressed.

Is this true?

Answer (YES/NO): NO